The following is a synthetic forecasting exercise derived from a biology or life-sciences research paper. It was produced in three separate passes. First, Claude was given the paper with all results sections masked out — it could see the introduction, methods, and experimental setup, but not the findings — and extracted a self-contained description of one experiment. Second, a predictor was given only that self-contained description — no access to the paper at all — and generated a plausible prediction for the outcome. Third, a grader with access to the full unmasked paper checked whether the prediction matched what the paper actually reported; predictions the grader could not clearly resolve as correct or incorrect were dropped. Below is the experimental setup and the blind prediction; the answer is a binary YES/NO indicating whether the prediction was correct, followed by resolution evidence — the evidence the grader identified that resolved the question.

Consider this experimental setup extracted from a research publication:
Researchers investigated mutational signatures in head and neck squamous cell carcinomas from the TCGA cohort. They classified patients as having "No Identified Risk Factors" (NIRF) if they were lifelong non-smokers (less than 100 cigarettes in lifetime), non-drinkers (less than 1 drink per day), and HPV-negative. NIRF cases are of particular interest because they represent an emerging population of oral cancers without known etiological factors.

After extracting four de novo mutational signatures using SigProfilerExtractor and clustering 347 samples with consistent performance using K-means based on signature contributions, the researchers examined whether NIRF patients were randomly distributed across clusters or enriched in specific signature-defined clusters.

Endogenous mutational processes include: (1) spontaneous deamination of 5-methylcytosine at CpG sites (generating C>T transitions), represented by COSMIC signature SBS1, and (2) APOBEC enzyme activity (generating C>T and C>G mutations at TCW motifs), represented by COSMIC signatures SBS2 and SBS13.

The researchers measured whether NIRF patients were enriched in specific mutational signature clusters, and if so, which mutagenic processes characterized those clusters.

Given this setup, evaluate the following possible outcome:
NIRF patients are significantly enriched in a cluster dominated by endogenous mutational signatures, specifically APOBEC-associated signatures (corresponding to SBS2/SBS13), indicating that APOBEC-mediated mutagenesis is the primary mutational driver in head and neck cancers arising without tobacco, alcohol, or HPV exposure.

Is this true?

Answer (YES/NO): NO